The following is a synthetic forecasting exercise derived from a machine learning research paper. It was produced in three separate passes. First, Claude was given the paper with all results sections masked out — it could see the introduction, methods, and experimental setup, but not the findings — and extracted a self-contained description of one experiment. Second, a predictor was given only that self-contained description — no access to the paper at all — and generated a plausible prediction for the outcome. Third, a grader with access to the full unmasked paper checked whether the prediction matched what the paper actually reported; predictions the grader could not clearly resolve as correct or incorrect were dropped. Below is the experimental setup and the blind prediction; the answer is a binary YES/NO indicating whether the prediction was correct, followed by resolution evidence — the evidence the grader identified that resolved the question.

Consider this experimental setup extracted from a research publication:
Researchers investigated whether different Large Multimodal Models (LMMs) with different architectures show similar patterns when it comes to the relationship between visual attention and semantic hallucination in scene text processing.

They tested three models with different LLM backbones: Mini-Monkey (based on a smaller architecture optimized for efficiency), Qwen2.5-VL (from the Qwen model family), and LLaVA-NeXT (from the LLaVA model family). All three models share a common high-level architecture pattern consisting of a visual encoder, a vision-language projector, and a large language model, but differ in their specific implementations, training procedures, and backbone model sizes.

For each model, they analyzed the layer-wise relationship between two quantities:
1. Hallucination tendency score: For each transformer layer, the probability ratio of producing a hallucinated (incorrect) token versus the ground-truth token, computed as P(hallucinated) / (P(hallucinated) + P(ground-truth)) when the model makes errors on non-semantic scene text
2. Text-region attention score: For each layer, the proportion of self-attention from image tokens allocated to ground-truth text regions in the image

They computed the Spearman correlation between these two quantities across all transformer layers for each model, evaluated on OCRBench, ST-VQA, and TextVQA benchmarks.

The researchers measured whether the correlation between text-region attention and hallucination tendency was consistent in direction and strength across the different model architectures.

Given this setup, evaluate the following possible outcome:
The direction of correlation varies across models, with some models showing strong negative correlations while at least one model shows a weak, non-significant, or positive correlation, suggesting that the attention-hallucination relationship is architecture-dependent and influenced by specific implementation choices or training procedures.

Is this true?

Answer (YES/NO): NO